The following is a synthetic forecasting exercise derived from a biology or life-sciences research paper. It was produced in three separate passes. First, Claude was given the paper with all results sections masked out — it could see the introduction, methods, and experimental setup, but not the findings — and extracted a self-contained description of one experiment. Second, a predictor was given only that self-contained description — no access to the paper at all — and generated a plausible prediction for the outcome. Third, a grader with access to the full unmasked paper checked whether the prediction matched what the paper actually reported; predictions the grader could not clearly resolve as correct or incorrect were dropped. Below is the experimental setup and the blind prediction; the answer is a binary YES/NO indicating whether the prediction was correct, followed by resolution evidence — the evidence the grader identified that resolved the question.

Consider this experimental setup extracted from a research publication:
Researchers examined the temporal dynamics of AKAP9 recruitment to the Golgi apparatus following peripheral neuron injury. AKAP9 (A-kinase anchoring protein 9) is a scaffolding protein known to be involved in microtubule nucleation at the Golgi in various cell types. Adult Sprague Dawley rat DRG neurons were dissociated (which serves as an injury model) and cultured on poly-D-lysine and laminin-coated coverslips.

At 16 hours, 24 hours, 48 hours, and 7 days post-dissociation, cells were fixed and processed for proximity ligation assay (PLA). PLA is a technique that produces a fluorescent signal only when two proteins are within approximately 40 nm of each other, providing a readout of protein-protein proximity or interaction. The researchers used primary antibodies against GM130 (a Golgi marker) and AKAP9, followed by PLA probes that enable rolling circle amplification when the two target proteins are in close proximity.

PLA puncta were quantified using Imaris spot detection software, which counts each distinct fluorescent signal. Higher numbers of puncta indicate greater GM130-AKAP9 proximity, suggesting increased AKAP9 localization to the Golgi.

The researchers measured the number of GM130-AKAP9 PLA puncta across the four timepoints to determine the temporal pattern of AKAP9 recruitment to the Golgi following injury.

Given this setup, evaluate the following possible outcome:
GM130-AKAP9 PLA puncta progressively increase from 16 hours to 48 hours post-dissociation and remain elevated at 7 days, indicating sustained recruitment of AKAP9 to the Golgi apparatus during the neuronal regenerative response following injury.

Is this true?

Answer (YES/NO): NO